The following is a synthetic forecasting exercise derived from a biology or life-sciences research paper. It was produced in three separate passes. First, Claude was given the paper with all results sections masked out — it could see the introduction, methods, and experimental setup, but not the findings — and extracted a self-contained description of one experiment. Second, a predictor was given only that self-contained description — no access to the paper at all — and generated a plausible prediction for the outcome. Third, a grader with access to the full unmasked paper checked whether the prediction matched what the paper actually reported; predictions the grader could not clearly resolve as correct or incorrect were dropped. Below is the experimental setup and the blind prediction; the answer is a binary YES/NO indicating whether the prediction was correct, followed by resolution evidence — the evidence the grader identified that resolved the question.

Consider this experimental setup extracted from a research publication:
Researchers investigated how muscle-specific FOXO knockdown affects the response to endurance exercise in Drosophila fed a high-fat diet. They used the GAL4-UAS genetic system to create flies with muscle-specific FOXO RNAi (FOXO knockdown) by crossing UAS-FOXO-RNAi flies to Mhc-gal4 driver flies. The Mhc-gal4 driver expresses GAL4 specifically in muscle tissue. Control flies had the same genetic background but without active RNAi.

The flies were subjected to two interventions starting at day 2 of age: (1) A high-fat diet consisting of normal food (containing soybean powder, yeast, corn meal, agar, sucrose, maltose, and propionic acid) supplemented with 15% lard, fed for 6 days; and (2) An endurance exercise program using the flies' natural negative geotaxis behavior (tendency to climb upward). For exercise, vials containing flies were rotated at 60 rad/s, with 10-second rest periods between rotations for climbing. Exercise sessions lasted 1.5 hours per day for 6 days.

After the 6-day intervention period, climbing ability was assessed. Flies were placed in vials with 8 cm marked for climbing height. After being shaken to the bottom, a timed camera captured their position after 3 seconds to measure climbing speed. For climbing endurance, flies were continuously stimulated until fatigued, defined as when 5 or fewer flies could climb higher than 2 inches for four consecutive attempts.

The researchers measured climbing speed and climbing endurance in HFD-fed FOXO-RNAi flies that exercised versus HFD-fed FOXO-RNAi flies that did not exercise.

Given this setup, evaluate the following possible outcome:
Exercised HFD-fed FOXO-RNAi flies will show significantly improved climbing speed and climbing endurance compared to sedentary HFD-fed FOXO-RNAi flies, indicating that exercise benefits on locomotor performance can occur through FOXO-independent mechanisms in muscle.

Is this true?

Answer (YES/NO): YES